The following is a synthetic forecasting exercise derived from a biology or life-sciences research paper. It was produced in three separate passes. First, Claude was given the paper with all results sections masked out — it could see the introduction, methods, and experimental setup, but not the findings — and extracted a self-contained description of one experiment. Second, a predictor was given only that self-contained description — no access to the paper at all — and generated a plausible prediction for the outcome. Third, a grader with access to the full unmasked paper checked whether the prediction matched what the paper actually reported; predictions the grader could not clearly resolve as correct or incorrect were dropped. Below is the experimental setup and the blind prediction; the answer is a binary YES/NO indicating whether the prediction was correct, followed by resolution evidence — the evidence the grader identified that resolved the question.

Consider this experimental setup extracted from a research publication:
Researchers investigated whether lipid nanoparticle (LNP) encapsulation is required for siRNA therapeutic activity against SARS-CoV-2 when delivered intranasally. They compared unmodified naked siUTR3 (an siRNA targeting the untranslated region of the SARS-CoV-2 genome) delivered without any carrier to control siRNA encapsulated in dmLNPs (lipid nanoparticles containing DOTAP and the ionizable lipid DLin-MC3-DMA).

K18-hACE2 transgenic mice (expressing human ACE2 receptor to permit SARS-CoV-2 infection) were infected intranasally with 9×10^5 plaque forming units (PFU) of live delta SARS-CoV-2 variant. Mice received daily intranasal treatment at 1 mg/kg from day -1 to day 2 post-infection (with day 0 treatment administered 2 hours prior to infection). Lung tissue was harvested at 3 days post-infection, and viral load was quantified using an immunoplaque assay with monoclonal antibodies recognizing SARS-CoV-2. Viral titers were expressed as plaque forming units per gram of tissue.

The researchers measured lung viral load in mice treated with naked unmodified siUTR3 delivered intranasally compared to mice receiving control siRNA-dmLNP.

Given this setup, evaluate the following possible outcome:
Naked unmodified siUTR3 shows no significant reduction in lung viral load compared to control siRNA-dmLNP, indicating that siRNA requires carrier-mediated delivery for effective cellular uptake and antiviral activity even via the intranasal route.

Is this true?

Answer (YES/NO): YES